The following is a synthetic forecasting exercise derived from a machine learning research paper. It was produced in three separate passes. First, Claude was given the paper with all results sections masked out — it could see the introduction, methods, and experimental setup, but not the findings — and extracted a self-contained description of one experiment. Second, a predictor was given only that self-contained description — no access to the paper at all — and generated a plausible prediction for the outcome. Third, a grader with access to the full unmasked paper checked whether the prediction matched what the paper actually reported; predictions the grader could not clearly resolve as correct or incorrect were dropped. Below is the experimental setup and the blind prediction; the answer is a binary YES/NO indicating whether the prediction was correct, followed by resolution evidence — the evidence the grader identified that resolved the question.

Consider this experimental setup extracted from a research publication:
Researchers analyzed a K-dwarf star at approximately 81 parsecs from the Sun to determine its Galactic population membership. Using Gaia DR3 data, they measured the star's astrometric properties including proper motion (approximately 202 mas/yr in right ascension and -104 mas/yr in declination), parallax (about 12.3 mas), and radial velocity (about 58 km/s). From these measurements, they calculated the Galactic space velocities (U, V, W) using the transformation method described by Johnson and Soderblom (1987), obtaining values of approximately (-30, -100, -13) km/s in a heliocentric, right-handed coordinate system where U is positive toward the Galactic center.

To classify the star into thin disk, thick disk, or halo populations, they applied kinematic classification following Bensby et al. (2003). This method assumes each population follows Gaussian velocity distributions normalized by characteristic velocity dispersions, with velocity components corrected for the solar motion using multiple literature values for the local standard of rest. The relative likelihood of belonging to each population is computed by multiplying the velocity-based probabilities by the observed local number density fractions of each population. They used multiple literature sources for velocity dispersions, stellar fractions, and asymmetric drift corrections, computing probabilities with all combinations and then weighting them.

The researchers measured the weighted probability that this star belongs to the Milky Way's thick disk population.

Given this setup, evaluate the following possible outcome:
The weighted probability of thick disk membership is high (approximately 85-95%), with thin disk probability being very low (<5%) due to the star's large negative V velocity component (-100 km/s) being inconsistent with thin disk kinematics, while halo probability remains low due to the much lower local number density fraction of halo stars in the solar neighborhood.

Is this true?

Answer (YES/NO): YES